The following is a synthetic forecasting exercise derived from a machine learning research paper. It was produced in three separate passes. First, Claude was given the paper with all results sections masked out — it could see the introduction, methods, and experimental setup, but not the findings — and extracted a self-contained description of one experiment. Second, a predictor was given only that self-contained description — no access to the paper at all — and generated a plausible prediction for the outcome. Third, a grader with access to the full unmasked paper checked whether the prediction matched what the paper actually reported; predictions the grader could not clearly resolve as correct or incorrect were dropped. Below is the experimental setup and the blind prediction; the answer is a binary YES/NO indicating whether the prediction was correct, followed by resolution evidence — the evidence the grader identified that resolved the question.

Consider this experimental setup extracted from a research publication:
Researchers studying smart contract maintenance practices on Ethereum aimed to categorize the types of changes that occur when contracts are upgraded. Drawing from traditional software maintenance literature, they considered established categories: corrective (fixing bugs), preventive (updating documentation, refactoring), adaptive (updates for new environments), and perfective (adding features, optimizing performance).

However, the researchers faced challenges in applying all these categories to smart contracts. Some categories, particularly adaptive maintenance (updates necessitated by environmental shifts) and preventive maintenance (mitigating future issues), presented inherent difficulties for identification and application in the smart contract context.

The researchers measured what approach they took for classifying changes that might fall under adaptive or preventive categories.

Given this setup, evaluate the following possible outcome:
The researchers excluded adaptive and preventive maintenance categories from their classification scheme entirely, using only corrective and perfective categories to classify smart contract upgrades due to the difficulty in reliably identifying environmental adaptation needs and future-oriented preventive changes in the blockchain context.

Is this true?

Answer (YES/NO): NO